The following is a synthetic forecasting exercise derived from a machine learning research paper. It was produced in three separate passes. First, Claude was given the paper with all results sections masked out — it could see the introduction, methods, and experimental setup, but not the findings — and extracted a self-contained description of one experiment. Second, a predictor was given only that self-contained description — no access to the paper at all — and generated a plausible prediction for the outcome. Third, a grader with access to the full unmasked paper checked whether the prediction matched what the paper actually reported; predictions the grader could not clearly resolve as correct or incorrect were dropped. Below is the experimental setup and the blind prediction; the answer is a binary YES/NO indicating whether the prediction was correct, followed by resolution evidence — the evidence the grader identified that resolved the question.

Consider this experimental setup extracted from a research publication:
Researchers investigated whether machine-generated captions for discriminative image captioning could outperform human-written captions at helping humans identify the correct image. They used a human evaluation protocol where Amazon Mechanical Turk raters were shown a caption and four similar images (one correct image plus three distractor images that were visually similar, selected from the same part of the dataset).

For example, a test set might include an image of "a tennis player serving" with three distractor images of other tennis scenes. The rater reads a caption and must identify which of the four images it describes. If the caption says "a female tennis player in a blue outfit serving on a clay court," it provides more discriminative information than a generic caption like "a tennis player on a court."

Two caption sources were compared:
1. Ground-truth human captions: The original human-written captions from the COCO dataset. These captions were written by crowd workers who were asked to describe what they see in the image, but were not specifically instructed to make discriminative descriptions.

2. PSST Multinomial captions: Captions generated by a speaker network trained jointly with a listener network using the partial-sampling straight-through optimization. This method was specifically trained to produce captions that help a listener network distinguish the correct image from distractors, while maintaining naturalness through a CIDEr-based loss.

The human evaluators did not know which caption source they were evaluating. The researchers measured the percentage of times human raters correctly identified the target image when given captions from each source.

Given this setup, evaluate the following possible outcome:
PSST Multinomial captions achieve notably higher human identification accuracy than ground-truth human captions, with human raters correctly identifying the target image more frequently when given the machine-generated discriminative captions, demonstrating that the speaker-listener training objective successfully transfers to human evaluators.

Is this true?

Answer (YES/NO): NO